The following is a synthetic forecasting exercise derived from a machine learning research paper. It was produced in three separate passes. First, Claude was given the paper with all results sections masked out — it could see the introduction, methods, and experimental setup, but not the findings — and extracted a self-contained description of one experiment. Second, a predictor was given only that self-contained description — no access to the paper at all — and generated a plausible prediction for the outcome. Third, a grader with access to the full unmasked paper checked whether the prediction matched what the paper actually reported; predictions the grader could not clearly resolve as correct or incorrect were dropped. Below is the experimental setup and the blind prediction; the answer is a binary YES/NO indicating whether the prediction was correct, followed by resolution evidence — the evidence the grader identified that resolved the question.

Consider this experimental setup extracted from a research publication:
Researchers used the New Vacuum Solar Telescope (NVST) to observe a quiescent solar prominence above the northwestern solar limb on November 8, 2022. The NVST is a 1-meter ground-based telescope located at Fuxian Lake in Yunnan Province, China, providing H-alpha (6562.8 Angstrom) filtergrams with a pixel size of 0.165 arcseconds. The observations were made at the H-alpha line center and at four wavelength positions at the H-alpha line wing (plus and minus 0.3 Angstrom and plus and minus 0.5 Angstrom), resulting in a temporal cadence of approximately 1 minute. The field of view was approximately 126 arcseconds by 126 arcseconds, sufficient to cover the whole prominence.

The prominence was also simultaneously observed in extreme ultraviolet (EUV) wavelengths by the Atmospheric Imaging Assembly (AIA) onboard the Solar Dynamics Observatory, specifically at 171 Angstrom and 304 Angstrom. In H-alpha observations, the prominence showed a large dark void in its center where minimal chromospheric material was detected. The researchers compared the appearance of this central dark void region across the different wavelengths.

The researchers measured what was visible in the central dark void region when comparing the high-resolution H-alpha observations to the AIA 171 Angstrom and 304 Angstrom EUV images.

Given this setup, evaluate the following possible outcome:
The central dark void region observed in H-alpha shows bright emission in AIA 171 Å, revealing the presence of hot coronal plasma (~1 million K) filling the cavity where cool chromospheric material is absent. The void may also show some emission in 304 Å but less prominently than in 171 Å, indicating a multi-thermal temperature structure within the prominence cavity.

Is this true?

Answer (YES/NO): NO